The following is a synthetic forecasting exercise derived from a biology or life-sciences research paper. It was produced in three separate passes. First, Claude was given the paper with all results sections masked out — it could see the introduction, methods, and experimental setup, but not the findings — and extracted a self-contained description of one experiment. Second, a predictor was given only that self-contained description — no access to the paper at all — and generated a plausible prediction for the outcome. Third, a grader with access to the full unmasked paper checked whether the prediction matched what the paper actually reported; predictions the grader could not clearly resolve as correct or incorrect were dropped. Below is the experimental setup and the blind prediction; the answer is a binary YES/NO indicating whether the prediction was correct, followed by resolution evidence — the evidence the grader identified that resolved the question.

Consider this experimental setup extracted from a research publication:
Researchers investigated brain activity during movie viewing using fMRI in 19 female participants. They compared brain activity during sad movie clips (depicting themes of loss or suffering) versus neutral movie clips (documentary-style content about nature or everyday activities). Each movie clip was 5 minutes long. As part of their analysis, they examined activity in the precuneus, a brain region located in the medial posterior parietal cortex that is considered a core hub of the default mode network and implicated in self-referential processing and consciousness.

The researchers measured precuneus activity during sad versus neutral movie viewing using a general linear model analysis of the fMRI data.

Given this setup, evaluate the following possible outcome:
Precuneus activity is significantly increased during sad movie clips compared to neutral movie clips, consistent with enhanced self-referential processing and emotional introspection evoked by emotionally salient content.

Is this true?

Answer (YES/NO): YES